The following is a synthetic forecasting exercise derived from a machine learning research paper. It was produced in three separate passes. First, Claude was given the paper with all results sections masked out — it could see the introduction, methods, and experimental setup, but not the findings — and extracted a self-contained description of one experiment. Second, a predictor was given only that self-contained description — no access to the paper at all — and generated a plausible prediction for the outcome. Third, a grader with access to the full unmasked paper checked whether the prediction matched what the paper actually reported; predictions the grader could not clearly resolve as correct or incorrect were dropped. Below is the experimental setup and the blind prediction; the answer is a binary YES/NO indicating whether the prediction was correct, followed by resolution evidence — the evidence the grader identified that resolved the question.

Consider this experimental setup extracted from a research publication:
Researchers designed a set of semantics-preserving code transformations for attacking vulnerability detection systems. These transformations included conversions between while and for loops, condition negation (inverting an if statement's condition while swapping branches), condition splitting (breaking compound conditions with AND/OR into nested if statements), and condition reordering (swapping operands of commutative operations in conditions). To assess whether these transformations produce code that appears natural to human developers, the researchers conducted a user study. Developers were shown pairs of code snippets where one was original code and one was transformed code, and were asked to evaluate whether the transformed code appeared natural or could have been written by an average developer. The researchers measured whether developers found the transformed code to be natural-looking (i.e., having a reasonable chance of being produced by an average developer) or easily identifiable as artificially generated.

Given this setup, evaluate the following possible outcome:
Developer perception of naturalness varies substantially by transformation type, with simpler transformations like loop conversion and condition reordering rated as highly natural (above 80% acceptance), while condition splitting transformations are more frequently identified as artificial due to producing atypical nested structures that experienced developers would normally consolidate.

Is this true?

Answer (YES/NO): NO